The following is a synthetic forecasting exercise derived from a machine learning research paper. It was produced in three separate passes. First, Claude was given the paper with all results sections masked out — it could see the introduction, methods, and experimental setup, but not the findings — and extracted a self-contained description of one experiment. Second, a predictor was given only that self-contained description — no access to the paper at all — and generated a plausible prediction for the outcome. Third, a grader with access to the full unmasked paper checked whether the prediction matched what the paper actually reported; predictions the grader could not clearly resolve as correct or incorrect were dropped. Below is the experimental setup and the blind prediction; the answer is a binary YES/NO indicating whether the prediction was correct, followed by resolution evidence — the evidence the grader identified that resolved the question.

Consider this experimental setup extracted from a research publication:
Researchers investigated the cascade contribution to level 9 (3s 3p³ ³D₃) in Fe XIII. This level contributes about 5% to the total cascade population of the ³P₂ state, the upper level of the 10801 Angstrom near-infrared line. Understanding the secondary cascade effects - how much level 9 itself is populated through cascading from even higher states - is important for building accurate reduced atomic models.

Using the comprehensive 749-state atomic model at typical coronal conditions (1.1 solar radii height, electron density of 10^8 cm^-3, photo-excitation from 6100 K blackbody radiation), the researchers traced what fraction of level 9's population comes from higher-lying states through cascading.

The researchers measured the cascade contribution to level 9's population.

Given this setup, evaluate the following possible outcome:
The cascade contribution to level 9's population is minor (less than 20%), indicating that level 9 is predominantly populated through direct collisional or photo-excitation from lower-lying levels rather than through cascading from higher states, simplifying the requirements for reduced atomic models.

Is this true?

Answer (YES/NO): YES